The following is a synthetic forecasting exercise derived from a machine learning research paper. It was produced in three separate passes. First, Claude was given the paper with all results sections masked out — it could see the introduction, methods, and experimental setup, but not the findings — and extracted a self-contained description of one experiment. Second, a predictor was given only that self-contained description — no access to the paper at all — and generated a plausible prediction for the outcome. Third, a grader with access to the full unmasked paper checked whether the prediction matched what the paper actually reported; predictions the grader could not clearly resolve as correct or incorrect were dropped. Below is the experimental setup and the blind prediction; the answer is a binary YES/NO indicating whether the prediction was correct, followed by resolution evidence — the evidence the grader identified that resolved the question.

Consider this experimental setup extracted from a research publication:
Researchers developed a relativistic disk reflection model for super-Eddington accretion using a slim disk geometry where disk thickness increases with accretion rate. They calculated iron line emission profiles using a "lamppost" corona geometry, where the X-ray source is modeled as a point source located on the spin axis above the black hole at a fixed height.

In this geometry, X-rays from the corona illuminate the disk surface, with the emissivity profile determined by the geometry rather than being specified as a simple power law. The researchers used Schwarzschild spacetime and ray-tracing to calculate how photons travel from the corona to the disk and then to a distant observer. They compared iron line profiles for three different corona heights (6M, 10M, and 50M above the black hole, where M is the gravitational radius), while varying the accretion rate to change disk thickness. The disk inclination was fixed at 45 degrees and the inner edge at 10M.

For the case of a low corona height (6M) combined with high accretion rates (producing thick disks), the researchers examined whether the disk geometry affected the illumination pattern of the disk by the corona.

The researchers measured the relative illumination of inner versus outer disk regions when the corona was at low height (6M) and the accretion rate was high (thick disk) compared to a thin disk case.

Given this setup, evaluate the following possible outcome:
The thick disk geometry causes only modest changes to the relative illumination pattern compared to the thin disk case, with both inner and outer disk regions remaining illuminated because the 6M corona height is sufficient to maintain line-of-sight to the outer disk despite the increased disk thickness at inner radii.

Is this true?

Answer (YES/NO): NO